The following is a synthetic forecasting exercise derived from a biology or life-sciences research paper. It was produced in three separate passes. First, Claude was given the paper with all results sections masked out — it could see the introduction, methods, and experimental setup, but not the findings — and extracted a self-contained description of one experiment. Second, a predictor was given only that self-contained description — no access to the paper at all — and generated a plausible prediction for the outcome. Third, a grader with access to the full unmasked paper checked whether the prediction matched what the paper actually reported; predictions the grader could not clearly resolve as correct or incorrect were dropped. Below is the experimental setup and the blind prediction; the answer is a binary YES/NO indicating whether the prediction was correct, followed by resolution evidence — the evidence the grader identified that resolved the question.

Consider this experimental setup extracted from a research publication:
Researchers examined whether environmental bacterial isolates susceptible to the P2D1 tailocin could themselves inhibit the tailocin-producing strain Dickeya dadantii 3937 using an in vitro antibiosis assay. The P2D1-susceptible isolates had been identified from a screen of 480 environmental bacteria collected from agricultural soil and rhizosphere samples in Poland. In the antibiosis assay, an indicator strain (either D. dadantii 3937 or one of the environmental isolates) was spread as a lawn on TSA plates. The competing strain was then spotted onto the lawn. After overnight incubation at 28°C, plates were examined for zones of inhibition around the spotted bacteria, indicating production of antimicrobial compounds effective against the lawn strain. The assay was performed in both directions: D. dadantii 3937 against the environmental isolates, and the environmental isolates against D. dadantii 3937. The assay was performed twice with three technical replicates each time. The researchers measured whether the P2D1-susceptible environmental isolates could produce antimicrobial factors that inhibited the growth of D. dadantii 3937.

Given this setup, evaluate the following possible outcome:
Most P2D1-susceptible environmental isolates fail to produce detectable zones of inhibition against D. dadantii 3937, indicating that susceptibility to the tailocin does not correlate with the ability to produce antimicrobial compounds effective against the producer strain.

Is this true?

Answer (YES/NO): YES